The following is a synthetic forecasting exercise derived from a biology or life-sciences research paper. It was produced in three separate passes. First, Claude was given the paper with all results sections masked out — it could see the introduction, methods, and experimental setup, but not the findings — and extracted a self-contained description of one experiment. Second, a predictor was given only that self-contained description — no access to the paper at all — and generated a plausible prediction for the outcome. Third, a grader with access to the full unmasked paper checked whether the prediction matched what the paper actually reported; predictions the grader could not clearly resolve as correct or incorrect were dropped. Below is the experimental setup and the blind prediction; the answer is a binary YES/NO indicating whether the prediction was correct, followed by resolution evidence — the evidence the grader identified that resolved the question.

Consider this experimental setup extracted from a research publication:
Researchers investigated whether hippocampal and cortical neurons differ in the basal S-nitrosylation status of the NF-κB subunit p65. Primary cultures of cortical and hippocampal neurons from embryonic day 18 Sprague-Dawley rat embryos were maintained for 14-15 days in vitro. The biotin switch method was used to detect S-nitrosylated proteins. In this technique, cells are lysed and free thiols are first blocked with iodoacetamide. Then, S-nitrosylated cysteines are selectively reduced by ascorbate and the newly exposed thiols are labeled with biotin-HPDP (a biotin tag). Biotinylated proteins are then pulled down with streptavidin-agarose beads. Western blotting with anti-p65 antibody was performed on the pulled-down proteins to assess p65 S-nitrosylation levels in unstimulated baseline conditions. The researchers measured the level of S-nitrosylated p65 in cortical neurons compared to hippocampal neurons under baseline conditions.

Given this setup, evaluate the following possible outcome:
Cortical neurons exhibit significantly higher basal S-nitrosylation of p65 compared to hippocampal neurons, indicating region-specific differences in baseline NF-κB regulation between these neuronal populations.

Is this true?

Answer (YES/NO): YES